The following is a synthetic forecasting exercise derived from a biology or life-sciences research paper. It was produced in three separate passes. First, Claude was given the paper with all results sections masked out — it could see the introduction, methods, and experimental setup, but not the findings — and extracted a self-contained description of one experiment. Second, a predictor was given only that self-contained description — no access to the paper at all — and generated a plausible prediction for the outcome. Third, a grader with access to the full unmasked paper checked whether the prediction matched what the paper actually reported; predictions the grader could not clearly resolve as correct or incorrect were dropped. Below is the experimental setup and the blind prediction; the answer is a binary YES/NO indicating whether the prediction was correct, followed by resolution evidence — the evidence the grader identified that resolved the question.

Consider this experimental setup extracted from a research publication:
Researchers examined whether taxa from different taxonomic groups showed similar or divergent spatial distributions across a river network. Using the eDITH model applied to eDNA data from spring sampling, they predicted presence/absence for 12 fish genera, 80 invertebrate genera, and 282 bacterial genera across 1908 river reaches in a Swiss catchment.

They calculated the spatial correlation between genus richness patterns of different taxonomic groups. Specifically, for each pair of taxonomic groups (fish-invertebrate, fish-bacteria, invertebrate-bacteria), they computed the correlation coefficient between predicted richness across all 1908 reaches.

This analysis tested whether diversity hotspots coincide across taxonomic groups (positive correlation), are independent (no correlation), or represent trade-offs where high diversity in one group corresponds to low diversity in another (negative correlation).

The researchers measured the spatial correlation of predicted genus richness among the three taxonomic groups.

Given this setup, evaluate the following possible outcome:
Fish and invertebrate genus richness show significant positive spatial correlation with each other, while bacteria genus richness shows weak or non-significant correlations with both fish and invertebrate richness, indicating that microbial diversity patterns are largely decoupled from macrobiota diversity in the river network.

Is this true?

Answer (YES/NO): NO